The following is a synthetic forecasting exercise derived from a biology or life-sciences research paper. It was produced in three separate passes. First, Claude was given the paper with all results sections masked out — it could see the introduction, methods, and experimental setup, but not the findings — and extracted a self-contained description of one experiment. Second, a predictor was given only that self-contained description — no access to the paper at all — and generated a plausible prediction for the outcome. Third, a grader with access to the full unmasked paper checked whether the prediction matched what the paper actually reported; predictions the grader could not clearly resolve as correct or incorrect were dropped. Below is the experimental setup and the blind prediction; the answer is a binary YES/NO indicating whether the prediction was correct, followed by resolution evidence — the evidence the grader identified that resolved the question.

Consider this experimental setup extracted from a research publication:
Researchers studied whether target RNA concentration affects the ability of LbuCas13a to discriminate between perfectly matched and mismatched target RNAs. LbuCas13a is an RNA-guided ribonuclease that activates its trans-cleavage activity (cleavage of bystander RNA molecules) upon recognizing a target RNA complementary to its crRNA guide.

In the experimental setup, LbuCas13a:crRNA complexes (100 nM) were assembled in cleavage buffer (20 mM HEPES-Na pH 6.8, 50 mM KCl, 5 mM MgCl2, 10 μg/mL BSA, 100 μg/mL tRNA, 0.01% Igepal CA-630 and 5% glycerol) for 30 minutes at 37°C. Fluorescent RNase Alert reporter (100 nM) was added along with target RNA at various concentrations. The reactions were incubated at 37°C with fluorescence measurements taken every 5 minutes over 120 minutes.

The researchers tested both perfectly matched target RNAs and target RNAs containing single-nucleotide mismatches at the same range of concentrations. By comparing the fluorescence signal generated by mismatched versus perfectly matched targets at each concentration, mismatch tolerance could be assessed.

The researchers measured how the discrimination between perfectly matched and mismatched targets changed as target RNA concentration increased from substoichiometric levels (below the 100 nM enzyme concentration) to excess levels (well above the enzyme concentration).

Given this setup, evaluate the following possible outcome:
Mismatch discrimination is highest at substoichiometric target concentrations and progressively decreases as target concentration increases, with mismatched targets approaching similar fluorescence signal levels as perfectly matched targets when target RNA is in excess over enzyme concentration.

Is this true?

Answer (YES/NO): NO